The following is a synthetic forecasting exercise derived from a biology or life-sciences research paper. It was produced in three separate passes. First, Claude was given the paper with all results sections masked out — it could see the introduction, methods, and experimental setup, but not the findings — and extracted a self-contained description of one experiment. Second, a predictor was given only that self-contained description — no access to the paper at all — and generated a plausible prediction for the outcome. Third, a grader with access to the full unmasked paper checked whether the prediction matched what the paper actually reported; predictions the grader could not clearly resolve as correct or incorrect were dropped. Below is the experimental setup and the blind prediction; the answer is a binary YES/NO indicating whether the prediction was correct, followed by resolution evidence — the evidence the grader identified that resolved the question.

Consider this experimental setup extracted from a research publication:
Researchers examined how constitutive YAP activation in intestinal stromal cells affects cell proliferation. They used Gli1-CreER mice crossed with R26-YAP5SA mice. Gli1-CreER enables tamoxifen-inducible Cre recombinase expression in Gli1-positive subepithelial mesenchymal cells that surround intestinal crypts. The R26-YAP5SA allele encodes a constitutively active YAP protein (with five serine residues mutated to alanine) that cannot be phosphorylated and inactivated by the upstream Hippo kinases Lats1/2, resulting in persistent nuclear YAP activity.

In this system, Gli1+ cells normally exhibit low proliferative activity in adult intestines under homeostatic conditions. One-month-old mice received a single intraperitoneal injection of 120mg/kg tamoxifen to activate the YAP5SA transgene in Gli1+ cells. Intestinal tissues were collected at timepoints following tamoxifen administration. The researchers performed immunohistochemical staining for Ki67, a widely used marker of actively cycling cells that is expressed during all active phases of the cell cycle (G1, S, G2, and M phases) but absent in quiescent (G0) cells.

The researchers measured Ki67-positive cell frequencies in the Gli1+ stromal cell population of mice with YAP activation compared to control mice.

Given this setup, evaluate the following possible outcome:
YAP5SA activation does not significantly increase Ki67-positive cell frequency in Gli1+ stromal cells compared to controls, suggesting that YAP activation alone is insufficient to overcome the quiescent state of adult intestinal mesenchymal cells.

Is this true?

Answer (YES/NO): NO